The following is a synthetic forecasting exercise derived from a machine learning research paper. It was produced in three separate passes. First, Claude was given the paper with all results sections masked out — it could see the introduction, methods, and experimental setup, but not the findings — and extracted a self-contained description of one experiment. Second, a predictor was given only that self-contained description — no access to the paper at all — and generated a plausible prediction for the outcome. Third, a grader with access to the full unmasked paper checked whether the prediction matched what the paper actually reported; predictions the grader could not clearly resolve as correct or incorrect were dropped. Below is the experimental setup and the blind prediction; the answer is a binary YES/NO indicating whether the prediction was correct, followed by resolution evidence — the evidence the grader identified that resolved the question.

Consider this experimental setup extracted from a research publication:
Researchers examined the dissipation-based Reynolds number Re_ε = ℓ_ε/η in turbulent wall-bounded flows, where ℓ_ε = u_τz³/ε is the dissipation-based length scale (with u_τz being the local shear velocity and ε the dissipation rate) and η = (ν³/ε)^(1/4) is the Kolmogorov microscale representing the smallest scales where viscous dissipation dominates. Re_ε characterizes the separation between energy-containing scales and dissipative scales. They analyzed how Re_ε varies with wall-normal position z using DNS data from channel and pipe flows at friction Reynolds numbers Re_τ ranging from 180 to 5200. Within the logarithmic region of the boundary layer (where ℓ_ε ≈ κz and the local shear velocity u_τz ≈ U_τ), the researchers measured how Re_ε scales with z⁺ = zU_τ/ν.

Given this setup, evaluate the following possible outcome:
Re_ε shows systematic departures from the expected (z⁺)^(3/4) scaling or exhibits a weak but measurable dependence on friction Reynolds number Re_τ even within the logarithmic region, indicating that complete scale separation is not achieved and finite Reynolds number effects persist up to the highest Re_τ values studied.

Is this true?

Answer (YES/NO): NO